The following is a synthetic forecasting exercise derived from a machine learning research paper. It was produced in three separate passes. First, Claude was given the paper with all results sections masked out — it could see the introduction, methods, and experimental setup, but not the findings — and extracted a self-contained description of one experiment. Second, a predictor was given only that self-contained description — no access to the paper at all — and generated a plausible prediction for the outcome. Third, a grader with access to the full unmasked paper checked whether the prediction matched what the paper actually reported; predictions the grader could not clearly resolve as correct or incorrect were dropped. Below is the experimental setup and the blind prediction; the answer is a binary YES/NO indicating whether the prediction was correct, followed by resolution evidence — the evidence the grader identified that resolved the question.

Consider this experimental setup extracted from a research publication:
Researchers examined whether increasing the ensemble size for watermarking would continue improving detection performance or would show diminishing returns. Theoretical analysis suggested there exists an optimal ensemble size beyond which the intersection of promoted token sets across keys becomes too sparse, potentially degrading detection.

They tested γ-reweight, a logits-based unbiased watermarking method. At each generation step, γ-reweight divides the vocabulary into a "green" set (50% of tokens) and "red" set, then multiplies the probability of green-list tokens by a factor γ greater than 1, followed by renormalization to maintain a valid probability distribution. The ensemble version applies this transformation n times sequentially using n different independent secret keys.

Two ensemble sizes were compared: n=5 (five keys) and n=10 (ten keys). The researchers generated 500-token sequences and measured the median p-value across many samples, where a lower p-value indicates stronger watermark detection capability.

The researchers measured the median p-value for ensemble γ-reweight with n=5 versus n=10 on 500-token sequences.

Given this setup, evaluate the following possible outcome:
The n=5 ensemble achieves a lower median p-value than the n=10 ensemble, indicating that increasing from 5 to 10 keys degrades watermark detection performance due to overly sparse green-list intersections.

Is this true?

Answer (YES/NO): YES